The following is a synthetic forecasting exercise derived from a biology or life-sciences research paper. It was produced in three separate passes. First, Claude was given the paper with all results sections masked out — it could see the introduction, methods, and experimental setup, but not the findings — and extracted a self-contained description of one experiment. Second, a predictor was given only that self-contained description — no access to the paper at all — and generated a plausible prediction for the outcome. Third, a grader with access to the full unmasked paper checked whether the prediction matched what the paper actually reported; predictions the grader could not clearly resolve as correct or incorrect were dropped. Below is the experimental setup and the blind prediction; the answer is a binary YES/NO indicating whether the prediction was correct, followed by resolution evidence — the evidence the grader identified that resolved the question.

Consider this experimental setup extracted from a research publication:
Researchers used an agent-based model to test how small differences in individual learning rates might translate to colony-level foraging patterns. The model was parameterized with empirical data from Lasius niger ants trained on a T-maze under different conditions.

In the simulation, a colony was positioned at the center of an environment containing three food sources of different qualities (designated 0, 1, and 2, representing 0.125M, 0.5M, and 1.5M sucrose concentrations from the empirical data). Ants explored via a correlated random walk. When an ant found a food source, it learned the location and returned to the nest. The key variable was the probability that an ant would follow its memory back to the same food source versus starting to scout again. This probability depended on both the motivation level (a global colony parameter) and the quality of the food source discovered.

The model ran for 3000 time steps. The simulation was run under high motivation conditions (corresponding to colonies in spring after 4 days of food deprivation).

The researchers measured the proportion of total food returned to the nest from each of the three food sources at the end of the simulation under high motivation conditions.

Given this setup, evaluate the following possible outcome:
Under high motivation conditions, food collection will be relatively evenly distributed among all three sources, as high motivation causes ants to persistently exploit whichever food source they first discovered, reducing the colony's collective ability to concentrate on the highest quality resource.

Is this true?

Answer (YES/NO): YES